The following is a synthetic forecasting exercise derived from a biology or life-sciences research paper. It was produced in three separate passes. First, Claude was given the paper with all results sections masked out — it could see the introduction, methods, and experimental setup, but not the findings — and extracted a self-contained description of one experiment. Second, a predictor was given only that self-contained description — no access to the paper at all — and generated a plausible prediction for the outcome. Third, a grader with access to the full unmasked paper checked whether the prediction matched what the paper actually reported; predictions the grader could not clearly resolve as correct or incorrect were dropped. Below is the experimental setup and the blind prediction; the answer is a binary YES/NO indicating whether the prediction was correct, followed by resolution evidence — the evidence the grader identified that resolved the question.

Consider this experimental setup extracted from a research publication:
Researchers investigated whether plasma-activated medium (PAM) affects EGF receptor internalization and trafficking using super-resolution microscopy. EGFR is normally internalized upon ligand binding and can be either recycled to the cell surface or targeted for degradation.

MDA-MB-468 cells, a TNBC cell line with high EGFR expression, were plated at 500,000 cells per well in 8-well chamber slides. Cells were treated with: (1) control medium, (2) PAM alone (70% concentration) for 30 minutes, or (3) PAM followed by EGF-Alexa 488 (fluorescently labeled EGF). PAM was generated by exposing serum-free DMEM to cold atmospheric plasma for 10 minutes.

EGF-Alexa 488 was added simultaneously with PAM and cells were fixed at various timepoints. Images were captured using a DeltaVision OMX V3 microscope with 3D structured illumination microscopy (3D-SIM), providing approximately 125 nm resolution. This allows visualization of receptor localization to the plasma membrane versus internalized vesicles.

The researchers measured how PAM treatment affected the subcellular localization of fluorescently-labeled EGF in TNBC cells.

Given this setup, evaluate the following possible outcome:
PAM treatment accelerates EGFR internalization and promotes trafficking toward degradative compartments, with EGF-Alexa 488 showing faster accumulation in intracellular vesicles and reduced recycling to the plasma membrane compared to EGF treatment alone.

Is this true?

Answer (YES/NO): NO